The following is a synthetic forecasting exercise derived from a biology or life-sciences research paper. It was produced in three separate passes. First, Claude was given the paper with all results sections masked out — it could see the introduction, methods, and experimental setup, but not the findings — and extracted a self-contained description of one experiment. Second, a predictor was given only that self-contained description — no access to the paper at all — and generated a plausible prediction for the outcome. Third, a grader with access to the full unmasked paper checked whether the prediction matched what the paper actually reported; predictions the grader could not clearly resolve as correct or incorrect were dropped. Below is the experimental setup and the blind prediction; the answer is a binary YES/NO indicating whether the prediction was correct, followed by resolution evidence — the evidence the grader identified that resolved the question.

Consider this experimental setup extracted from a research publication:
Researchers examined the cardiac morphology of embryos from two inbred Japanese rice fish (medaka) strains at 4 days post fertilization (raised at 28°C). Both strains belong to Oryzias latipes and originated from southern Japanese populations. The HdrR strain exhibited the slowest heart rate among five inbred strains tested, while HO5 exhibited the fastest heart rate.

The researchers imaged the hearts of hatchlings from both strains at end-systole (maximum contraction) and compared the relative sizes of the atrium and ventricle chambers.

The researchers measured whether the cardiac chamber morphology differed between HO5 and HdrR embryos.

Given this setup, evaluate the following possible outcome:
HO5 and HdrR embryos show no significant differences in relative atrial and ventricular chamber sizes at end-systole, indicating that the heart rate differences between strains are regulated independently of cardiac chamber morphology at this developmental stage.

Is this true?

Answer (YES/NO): NO